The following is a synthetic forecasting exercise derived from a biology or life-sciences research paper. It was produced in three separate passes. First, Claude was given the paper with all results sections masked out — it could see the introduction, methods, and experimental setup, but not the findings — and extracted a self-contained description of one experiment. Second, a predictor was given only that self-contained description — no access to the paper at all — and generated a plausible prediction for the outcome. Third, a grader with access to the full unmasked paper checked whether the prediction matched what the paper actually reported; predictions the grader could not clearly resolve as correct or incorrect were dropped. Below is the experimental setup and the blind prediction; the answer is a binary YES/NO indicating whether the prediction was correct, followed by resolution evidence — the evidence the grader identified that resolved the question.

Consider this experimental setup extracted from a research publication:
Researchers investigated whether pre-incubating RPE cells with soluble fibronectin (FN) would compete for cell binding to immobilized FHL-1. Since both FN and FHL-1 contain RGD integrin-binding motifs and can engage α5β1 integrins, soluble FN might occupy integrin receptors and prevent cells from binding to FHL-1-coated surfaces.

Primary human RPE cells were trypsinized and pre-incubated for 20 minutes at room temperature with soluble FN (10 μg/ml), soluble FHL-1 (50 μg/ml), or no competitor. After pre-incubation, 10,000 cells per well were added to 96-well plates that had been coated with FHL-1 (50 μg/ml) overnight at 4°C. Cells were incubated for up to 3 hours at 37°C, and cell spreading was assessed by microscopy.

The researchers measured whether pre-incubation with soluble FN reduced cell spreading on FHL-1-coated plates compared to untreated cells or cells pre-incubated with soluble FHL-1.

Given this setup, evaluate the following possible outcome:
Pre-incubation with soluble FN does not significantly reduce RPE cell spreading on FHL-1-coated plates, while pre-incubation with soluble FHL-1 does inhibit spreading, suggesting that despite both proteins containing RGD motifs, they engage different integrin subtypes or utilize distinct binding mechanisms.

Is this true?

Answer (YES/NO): NO